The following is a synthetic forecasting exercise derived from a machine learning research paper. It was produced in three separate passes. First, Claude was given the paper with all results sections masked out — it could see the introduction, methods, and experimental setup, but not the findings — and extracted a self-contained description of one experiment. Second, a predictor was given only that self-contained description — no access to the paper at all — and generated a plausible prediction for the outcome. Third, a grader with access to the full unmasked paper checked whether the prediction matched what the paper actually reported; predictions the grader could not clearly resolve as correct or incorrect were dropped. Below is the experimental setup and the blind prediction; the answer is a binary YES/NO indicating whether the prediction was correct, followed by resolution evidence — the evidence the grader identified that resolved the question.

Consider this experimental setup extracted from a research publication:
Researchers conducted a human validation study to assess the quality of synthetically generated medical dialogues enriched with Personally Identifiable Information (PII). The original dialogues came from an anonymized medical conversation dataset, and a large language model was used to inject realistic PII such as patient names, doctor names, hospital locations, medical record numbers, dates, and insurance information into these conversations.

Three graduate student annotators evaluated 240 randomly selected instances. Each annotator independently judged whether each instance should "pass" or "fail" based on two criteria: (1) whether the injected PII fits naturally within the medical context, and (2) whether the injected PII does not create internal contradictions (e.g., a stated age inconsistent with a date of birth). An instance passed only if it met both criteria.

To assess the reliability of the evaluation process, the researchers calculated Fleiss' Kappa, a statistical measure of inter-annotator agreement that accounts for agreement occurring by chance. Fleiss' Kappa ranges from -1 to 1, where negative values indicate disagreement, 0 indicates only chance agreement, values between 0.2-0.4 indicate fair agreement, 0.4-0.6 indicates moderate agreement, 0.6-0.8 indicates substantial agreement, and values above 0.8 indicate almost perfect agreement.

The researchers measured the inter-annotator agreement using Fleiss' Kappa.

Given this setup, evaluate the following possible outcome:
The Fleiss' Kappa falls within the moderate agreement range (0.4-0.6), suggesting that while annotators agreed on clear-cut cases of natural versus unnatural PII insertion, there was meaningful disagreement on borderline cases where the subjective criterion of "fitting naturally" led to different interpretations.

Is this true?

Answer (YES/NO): NO